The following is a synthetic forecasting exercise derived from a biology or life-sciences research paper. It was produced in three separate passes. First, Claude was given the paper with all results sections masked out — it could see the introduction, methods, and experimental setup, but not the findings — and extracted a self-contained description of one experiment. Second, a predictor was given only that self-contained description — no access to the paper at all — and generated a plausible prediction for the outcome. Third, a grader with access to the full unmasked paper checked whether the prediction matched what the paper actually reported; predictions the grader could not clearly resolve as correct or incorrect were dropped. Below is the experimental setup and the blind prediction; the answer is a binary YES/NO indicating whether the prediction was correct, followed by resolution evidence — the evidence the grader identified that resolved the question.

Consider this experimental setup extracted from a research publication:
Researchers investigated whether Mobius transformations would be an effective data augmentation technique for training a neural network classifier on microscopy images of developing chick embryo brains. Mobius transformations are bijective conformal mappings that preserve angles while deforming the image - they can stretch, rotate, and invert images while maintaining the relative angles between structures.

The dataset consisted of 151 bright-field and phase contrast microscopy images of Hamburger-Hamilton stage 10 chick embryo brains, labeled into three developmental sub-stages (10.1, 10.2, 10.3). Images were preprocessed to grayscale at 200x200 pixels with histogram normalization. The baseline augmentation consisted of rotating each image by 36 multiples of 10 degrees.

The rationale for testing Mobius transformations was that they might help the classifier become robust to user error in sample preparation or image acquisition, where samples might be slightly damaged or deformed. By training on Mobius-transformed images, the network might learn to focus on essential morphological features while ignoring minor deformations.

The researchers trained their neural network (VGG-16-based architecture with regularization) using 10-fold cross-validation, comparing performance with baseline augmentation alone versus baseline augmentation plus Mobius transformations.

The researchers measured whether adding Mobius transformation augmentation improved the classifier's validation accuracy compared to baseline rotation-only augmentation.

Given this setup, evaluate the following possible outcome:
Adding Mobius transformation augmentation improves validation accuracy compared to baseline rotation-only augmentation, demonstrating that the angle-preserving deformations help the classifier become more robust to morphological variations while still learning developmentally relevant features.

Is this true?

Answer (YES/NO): NO